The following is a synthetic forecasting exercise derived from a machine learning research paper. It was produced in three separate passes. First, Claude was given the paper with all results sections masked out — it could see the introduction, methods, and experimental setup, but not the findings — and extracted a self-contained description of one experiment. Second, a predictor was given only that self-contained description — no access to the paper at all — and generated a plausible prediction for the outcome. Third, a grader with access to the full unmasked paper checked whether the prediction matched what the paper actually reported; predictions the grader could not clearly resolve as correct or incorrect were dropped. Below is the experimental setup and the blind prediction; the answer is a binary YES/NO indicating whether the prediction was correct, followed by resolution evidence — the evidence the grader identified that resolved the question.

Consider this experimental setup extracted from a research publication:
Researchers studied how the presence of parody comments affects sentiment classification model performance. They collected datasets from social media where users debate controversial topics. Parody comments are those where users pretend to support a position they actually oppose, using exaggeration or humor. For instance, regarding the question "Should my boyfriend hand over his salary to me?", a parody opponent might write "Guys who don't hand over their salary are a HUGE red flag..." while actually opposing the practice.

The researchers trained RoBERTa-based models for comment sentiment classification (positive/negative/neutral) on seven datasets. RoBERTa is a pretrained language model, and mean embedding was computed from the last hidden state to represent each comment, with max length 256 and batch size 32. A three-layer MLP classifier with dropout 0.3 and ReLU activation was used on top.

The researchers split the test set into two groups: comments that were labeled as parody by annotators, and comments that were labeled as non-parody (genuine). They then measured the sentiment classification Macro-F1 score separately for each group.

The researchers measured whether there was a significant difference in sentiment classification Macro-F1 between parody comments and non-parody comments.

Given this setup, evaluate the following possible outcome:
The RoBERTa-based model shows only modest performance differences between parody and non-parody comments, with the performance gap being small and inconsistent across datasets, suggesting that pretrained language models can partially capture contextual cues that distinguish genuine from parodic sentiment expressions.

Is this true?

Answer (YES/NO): NO